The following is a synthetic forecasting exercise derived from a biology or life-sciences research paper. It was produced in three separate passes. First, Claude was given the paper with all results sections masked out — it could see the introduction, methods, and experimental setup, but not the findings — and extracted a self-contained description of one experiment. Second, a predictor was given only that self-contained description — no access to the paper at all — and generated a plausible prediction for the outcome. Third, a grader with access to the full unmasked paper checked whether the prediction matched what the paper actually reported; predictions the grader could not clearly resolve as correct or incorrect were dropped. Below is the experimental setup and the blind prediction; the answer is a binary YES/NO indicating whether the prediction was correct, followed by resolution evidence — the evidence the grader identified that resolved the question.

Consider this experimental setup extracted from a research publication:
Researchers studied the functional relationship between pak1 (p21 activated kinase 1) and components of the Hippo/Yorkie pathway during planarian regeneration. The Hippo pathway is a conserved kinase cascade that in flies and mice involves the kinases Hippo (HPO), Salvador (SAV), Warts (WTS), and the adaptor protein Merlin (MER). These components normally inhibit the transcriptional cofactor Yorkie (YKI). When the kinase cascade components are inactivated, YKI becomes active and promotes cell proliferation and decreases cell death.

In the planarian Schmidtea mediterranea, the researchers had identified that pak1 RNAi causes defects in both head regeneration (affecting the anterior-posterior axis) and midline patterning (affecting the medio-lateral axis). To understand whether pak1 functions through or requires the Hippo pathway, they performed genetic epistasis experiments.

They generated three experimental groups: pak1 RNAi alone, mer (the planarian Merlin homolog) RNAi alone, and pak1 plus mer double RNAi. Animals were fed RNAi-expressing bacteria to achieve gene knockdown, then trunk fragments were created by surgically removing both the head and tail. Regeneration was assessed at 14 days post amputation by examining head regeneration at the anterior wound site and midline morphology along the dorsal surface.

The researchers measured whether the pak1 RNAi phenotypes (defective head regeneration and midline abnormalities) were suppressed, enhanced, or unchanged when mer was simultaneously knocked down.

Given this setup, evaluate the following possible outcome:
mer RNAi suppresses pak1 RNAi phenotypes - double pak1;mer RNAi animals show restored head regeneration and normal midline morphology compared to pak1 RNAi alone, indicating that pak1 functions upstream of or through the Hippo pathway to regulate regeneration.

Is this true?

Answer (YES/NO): YES